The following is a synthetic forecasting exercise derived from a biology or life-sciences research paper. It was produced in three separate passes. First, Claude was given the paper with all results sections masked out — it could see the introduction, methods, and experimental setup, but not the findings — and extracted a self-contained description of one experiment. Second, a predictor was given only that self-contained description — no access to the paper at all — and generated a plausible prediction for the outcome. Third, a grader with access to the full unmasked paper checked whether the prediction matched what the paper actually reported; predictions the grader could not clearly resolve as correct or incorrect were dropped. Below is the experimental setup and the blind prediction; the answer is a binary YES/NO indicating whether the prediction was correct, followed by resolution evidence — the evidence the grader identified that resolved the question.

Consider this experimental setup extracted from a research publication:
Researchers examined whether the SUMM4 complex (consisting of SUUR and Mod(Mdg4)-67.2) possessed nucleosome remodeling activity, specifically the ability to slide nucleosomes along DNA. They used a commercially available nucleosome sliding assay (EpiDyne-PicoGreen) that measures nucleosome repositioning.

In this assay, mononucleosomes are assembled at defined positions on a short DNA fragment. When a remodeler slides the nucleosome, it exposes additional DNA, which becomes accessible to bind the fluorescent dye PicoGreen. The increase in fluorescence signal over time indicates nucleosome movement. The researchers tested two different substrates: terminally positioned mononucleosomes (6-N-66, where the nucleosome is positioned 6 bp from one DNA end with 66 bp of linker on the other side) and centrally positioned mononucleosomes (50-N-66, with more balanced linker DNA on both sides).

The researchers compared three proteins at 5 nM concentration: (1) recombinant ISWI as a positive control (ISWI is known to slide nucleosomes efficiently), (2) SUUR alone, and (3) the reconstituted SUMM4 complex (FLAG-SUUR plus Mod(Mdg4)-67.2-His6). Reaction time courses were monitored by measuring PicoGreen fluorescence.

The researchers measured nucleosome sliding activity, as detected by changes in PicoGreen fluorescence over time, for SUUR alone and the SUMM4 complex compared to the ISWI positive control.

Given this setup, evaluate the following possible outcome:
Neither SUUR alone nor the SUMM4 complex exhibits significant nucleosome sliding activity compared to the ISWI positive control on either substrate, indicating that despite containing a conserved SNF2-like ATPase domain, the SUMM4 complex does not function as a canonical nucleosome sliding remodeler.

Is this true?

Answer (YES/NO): YES